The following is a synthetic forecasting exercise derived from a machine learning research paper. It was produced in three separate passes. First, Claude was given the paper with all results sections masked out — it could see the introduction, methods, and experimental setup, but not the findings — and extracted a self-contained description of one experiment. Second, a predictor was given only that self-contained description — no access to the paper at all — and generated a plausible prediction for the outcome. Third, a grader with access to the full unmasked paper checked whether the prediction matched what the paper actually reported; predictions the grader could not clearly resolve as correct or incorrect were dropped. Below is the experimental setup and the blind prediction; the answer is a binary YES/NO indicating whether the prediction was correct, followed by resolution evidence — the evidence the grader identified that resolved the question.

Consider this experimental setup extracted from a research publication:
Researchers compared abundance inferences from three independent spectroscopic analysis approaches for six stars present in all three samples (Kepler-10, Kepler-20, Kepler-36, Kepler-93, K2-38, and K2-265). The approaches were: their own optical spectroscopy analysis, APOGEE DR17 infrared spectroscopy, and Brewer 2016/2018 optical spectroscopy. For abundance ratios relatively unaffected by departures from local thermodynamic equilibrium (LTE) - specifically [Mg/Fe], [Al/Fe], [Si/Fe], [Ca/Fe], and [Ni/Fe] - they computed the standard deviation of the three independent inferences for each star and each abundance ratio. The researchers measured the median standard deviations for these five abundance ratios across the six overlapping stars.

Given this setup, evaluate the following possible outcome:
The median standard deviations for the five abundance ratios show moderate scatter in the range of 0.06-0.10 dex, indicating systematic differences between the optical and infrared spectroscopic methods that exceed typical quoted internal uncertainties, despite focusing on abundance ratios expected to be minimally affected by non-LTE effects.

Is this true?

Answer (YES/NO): NO